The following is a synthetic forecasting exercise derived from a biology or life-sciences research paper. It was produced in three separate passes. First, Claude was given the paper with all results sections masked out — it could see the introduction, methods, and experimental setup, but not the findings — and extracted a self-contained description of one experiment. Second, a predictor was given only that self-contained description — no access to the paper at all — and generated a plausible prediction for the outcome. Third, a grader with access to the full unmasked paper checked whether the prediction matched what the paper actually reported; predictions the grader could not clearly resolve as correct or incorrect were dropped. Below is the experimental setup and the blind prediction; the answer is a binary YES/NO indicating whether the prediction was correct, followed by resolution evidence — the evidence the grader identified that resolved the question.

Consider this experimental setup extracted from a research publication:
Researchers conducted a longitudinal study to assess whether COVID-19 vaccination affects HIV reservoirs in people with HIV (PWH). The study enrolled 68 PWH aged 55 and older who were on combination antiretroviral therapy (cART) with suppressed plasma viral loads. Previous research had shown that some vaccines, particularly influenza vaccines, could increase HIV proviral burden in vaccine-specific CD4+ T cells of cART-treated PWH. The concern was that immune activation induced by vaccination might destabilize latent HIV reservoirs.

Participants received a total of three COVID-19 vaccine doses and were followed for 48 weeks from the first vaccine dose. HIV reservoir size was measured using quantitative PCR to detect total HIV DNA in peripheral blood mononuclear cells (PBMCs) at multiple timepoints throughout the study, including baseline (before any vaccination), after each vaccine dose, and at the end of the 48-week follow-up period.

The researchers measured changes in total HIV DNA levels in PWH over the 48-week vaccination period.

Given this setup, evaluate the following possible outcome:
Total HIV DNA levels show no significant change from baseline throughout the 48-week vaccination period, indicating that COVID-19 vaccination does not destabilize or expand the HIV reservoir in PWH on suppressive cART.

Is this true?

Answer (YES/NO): YES